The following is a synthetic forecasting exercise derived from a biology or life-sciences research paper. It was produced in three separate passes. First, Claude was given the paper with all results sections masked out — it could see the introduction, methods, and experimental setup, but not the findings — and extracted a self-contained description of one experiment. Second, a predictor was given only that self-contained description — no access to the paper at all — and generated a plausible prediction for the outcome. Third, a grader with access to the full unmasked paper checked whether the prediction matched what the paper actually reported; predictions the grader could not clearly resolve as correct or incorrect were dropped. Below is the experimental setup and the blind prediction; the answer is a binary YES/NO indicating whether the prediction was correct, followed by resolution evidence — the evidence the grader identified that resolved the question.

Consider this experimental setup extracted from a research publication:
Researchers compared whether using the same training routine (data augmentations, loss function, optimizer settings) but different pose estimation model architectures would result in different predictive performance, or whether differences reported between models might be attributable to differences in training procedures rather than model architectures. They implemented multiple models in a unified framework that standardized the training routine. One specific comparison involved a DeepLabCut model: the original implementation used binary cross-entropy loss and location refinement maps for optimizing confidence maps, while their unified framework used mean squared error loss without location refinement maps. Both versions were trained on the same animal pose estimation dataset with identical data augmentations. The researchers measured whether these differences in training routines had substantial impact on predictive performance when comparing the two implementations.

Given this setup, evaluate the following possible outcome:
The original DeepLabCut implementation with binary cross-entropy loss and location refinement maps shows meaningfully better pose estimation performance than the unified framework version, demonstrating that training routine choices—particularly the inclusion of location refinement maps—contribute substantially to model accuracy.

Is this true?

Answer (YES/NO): NO